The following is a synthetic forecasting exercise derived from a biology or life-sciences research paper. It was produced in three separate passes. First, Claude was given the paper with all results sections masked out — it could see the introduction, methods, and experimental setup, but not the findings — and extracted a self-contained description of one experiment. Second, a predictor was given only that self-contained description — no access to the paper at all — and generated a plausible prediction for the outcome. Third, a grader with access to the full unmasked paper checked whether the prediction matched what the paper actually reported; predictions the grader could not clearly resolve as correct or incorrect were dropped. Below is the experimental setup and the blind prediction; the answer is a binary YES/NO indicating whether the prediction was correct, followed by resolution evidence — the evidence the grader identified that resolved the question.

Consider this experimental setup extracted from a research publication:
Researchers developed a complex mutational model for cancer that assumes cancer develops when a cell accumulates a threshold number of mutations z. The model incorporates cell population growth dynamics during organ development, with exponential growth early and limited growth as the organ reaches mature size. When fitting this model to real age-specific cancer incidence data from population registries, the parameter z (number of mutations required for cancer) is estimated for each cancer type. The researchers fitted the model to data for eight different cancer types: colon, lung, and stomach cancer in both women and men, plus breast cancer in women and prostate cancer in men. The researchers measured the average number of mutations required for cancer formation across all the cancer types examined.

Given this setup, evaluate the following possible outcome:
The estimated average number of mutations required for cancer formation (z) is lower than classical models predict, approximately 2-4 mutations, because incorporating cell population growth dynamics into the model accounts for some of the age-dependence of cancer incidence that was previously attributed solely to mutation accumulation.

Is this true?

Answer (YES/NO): NO